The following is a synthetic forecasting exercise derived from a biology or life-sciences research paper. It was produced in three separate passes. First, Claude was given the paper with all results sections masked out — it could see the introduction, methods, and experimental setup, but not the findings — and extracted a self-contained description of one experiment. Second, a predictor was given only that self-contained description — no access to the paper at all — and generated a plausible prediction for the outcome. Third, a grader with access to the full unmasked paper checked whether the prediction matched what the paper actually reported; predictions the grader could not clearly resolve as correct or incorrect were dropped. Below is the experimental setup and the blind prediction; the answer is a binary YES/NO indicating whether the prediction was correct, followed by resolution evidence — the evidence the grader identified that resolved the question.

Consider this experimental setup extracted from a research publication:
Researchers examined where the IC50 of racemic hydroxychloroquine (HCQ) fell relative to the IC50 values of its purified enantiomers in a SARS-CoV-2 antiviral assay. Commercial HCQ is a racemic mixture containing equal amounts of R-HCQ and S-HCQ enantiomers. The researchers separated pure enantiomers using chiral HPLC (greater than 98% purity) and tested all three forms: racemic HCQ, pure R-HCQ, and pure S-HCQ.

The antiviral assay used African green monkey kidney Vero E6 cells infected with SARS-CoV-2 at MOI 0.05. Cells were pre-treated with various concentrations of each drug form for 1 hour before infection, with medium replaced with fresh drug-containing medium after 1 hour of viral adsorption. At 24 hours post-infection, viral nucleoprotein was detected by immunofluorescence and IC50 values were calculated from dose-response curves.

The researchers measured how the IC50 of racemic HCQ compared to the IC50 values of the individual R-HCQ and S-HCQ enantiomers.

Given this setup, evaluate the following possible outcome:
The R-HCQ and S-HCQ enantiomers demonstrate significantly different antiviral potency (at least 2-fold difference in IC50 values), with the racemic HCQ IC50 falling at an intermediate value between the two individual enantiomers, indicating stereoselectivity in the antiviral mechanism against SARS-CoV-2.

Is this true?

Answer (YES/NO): NO